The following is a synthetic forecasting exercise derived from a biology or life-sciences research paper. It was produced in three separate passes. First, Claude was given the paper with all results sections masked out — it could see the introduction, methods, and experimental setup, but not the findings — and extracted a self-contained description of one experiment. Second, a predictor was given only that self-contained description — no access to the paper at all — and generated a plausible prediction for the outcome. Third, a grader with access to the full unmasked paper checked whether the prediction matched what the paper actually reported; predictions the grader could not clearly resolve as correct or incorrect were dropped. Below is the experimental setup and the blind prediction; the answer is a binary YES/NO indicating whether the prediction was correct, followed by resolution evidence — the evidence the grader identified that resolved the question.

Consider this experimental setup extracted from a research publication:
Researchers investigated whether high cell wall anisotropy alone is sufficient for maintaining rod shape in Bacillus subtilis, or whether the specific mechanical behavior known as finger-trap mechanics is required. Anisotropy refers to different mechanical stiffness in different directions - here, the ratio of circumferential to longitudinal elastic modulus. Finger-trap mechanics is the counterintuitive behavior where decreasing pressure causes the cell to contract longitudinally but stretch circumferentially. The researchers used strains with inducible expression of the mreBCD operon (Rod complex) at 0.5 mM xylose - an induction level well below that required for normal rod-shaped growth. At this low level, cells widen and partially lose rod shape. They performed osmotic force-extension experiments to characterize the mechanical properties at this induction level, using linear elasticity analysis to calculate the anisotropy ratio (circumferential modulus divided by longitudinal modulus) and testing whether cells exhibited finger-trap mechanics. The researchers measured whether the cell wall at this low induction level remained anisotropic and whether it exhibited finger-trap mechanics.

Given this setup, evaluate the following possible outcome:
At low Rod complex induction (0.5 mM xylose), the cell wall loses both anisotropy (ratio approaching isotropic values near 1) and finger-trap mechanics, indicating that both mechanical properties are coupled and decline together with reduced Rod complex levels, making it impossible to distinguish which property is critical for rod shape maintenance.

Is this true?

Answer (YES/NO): NO